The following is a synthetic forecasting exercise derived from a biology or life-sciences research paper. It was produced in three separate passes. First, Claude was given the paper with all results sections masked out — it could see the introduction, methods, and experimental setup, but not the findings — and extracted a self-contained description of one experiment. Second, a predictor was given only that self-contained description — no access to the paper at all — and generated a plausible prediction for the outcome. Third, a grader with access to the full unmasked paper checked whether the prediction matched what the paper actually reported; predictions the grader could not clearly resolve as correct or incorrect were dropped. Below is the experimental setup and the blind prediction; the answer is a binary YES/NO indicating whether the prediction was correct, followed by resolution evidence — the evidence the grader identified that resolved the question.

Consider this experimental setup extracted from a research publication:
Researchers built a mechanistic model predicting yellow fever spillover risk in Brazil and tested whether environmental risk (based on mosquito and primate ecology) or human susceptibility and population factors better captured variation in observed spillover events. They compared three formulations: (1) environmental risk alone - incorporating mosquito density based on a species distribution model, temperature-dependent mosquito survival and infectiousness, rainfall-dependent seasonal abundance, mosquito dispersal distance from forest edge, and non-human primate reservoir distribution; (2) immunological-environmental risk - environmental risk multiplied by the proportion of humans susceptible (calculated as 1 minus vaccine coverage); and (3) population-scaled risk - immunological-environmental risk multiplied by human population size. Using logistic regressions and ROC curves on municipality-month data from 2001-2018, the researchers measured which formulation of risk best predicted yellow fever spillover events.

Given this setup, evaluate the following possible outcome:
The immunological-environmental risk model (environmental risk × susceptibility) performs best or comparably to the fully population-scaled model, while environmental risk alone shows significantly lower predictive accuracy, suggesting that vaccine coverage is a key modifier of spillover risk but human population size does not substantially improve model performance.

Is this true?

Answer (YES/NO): NO